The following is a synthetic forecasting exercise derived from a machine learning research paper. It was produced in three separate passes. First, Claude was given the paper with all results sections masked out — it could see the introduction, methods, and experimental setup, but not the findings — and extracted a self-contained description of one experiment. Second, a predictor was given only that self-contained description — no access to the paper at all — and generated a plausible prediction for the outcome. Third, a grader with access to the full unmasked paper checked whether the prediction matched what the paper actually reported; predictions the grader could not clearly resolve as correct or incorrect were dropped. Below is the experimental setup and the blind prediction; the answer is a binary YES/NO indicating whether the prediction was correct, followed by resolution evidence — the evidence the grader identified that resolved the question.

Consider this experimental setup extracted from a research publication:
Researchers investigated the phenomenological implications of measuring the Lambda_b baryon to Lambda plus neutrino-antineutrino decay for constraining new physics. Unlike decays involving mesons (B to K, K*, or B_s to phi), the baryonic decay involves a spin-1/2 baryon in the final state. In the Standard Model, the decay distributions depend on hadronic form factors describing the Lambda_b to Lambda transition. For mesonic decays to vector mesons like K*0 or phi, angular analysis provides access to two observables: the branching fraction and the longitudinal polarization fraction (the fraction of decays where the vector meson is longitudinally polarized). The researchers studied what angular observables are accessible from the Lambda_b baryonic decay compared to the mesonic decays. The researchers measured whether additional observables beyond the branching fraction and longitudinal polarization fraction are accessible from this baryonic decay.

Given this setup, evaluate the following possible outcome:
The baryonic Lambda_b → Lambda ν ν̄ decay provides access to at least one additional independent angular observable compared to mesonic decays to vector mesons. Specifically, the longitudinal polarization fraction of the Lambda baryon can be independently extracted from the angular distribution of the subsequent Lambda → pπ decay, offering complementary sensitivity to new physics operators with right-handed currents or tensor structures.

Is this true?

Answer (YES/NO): YES